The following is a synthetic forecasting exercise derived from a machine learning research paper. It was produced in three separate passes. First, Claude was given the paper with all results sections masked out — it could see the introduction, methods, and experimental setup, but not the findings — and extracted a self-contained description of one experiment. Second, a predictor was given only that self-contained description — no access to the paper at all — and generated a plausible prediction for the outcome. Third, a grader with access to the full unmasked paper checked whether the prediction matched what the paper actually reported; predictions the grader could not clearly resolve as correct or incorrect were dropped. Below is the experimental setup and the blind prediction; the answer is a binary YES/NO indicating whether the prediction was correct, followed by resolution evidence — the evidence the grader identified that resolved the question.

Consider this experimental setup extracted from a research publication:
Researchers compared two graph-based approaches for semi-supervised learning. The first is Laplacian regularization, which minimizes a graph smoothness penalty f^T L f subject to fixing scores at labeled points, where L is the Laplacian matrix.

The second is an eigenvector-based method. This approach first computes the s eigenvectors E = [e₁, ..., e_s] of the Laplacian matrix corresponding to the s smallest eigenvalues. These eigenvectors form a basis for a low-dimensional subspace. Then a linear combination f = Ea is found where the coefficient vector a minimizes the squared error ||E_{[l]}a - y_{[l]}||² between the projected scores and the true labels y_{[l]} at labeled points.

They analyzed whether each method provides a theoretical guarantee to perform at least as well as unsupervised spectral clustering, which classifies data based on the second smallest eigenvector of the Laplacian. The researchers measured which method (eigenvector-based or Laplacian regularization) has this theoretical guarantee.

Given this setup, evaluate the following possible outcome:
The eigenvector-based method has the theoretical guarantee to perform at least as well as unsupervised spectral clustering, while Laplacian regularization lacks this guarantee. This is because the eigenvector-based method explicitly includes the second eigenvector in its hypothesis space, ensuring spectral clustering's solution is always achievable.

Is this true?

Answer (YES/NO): YES